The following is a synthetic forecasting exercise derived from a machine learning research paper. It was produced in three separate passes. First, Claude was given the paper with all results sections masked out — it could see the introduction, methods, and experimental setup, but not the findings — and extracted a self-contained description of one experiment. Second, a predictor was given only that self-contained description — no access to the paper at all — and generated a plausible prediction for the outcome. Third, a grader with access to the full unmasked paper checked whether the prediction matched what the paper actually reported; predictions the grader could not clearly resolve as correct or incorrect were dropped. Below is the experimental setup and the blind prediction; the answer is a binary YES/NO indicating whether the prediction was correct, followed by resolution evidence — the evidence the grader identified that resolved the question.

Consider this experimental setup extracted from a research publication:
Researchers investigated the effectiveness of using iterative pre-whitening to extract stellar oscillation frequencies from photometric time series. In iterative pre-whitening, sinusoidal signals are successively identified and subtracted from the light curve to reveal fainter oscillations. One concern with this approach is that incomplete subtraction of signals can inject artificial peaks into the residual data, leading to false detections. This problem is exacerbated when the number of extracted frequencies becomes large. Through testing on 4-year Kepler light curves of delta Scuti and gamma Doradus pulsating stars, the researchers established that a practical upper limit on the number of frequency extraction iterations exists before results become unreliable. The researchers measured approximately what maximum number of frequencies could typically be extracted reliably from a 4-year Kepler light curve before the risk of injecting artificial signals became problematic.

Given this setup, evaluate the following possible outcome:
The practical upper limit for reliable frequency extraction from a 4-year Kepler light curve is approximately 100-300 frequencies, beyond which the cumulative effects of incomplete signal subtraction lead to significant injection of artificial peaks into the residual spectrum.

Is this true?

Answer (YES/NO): NO